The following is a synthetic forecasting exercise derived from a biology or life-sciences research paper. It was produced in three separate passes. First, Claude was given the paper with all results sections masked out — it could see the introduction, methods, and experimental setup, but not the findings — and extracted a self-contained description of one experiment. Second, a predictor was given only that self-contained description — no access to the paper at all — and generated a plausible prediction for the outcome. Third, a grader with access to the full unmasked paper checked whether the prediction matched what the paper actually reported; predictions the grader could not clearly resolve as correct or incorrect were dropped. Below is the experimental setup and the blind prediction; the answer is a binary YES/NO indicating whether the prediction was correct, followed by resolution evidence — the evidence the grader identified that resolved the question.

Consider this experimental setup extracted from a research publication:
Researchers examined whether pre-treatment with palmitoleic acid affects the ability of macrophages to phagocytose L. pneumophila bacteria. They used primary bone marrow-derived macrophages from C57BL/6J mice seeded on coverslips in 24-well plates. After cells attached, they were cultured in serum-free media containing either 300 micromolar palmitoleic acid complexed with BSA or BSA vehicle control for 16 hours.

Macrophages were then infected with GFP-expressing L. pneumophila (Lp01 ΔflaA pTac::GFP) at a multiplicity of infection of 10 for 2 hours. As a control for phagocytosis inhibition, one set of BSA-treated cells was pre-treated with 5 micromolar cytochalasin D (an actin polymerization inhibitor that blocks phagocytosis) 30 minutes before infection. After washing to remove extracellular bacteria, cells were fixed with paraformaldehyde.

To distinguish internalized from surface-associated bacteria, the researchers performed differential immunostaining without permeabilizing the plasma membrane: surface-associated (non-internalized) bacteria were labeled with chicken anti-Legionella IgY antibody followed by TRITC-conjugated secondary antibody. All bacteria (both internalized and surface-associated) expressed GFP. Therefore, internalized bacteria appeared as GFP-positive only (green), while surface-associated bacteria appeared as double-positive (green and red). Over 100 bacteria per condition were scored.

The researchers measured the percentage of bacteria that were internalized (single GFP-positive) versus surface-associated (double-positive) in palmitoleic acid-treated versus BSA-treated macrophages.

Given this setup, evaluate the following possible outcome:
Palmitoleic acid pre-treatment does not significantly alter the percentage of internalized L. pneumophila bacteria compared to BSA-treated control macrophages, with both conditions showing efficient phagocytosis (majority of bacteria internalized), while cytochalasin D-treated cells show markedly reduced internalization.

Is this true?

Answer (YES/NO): YES